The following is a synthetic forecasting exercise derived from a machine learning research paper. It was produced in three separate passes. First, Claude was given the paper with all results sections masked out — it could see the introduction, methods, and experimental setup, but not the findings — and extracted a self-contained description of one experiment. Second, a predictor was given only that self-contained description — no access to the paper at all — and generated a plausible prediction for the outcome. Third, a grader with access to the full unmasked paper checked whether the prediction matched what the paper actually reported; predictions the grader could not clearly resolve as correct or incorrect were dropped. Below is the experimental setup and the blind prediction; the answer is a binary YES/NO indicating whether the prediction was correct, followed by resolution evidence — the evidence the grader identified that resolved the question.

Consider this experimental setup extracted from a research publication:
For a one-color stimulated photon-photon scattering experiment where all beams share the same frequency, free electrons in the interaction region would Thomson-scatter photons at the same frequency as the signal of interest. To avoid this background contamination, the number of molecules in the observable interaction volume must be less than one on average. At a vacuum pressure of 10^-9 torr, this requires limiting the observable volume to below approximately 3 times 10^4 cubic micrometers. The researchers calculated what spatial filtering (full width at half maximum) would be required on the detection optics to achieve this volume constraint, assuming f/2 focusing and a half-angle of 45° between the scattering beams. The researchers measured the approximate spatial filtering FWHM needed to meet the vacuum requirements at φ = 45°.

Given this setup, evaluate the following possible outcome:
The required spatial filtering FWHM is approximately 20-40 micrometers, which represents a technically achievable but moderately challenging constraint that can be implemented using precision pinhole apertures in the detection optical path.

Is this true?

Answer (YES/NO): YES